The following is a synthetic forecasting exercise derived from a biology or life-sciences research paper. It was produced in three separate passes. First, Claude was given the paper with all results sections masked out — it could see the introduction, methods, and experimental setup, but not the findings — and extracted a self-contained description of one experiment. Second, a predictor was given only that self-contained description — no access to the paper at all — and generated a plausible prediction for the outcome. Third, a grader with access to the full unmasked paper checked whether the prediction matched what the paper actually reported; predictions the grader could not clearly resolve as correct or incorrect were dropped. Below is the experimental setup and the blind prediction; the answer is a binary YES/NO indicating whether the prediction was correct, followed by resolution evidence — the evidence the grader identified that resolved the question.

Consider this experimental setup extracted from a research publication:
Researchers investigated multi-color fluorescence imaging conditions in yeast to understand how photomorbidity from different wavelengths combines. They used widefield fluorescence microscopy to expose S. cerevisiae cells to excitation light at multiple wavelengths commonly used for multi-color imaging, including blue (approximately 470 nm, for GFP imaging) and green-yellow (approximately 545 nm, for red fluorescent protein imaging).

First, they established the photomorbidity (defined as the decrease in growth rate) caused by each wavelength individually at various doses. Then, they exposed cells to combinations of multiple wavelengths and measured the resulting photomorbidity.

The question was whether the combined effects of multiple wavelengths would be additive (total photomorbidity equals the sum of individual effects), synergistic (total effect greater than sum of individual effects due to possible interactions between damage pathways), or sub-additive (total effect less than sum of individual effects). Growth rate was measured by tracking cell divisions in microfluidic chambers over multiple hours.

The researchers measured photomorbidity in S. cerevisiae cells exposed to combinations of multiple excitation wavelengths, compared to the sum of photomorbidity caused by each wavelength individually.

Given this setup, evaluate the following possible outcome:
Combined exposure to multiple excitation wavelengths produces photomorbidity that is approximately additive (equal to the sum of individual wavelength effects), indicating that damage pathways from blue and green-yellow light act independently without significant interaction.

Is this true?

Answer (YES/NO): YES